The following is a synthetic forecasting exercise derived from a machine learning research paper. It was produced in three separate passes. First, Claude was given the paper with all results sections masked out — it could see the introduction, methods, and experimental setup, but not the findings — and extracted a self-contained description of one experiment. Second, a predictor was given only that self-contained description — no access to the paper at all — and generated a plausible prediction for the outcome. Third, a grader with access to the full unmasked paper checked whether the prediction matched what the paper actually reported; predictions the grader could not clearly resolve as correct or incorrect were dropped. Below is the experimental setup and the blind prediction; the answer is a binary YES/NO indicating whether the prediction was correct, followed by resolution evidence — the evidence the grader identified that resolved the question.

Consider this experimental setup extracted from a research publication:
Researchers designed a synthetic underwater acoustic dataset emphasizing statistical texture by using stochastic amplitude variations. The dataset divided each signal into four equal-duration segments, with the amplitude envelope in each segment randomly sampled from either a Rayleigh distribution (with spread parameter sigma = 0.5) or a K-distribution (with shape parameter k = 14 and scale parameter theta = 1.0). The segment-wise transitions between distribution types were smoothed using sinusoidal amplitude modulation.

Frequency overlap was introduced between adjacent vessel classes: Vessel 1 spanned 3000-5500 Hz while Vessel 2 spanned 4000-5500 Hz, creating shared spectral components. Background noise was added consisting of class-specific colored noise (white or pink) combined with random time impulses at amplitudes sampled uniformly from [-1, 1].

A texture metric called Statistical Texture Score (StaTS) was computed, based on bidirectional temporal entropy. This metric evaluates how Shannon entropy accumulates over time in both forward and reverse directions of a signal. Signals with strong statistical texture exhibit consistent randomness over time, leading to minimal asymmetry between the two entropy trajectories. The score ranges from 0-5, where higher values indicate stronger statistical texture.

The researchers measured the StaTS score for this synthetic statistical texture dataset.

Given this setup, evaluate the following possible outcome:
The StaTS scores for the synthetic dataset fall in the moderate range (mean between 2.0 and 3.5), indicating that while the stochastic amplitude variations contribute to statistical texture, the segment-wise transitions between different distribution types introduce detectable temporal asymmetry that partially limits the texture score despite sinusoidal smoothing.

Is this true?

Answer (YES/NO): NO